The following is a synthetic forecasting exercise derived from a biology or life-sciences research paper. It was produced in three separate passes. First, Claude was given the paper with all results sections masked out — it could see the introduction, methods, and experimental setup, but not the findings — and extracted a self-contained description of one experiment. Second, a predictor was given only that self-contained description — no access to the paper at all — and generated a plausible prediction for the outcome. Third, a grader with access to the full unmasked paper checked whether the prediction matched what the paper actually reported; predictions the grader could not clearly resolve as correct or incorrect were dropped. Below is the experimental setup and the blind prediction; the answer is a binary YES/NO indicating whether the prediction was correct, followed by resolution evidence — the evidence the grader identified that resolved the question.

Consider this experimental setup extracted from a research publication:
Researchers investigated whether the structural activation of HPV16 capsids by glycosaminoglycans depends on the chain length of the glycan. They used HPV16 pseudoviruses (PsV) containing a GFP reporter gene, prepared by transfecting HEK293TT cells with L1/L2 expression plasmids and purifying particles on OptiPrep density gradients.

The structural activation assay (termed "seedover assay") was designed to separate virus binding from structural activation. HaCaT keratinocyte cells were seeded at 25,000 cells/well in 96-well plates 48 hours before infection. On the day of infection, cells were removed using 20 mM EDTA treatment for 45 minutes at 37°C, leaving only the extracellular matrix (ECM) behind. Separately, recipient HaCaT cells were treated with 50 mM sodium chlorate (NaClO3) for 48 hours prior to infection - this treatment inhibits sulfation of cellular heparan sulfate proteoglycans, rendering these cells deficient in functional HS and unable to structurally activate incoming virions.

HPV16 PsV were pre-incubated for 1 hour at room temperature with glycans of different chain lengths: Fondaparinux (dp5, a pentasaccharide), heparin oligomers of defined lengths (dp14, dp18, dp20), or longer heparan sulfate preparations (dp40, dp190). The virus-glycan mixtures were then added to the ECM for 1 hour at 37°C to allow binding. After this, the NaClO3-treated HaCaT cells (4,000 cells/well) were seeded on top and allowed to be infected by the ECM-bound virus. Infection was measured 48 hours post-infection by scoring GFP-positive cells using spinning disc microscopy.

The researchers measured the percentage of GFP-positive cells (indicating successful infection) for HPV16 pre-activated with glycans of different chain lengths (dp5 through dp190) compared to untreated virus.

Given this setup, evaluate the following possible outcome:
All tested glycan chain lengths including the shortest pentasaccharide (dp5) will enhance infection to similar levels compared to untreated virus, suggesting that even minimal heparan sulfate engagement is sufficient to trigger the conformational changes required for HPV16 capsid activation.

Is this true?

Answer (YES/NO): NO